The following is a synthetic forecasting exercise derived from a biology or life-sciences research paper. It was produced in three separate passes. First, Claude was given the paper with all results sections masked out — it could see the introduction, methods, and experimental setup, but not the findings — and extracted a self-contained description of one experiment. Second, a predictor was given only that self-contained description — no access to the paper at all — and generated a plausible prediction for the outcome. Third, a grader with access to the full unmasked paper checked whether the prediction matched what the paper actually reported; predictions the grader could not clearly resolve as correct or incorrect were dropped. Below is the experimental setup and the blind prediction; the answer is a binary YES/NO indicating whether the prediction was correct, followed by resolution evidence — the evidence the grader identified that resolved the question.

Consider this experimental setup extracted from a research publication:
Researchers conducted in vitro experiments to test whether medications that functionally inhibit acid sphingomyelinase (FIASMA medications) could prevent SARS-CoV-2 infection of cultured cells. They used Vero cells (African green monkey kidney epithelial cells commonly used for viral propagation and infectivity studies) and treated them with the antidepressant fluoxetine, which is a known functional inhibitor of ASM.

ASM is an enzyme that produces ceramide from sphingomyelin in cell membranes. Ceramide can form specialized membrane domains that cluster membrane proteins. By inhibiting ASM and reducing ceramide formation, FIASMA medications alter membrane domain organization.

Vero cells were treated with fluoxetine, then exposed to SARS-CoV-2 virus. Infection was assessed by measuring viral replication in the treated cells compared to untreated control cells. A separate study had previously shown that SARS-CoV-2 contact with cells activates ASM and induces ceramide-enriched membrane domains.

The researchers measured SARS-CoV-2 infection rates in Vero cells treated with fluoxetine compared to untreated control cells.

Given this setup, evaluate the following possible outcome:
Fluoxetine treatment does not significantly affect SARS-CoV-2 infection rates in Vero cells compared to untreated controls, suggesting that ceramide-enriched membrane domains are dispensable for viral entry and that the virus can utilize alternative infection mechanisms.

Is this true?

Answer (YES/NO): NO